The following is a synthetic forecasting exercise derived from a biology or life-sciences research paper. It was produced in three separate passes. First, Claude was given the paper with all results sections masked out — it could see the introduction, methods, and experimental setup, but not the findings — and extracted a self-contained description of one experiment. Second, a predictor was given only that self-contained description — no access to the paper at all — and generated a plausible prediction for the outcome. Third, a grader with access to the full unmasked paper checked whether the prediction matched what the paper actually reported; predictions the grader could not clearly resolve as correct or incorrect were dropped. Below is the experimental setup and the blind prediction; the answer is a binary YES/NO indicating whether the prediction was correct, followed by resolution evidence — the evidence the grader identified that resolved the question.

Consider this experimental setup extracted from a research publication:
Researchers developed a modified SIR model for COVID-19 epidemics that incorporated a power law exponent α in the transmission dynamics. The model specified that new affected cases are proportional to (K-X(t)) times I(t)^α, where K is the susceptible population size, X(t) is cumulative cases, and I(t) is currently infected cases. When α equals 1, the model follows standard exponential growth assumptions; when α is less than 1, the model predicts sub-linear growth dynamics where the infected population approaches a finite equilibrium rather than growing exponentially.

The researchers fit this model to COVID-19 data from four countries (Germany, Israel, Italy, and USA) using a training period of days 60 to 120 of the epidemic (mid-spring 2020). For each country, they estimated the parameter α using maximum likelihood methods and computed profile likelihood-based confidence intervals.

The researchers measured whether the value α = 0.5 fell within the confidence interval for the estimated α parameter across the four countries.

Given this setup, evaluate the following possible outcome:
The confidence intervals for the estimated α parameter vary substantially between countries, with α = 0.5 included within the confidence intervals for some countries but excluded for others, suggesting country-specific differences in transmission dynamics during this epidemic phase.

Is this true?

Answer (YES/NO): NO